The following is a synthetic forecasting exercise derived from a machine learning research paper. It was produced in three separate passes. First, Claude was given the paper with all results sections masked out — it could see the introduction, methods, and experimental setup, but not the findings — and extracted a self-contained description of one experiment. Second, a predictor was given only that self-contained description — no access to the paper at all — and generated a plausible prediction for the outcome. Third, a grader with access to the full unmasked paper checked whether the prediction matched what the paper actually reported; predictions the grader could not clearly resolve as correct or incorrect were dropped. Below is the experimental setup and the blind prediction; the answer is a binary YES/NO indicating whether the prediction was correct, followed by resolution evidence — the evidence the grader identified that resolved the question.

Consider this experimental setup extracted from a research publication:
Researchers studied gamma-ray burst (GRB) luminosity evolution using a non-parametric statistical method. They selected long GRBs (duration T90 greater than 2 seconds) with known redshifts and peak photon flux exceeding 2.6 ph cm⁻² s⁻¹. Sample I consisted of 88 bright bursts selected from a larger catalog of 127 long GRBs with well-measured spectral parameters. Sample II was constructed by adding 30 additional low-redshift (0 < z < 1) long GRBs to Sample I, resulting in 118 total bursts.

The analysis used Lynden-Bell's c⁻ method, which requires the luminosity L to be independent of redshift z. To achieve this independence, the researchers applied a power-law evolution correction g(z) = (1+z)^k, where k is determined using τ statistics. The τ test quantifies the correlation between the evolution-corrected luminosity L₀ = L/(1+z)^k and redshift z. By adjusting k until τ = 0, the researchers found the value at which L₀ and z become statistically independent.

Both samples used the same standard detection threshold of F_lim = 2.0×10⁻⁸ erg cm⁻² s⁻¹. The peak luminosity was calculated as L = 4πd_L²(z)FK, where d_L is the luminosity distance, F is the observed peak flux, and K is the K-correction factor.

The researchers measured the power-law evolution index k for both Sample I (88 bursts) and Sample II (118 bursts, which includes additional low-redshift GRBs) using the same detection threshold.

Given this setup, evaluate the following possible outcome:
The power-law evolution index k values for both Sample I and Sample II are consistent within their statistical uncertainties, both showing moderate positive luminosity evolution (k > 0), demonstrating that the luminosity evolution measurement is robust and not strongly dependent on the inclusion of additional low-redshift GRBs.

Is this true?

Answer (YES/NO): NO